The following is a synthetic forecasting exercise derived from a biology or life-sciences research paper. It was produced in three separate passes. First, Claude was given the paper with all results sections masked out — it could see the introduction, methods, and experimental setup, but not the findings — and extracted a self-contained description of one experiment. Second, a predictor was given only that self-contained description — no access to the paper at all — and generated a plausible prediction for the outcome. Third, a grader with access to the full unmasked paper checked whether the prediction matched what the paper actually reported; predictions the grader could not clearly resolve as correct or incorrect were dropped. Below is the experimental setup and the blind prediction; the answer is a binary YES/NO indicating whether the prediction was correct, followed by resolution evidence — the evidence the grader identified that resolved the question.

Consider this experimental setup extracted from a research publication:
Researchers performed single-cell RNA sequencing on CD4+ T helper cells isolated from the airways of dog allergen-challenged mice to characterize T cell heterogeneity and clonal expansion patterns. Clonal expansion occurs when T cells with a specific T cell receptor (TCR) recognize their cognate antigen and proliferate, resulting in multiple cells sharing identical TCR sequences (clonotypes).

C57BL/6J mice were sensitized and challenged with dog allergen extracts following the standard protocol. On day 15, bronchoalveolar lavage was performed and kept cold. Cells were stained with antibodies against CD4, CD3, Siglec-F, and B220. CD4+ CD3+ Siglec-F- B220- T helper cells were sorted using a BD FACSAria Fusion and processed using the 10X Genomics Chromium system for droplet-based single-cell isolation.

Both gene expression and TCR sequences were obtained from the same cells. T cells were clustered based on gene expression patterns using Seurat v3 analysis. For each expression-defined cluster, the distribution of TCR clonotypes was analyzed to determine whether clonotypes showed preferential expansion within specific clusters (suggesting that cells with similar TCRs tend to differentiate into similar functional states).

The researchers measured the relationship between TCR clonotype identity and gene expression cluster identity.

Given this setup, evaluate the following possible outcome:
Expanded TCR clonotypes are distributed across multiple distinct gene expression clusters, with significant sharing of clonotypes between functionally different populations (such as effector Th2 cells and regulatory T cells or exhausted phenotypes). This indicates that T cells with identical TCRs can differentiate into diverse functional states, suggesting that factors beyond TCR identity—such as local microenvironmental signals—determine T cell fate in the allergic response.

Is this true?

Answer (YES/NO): YES